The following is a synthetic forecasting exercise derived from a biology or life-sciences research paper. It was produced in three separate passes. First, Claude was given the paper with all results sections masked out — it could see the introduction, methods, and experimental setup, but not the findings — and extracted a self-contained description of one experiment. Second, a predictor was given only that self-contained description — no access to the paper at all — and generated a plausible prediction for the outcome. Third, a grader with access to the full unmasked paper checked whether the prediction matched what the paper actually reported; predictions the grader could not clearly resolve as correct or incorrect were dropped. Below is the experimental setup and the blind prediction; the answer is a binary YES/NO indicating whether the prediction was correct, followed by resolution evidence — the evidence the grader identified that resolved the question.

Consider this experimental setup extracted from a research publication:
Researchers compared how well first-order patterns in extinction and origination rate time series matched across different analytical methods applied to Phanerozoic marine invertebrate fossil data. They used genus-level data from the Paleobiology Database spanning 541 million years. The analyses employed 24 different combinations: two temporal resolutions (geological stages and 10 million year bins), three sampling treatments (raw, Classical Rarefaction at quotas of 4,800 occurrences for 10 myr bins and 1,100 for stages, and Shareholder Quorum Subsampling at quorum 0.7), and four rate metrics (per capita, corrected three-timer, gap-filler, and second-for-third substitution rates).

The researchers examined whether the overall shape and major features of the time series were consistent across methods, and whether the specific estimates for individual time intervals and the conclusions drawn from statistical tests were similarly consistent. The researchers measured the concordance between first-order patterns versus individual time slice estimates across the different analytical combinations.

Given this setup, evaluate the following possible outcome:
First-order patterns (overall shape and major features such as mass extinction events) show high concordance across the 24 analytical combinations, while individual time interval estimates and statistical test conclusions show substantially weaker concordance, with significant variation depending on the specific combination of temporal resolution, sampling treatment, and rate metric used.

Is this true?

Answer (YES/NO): YES